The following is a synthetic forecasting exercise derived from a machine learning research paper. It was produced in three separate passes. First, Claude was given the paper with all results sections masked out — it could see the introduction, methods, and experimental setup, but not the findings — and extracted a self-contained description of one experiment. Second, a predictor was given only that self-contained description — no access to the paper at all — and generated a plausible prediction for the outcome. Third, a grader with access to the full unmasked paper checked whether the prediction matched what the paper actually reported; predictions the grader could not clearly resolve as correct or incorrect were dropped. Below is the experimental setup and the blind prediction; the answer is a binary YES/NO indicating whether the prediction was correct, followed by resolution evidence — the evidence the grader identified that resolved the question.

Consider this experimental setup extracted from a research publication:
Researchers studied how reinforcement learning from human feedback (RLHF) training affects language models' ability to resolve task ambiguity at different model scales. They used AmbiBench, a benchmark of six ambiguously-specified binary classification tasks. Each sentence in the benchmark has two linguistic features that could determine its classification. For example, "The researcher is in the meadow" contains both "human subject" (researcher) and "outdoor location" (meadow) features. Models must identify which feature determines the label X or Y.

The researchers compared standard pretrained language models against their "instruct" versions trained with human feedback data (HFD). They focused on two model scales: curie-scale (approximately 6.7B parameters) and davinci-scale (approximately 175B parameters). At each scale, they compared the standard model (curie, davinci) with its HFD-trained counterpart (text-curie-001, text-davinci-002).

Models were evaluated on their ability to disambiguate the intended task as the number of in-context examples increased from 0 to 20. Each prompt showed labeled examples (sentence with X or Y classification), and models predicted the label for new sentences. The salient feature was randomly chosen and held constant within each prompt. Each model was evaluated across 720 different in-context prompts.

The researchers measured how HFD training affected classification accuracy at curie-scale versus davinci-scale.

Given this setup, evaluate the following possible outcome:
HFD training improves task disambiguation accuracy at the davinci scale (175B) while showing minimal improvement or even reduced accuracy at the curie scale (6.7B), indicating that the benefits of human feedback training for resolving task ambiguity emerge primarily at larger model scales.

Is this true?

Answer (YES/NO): YES